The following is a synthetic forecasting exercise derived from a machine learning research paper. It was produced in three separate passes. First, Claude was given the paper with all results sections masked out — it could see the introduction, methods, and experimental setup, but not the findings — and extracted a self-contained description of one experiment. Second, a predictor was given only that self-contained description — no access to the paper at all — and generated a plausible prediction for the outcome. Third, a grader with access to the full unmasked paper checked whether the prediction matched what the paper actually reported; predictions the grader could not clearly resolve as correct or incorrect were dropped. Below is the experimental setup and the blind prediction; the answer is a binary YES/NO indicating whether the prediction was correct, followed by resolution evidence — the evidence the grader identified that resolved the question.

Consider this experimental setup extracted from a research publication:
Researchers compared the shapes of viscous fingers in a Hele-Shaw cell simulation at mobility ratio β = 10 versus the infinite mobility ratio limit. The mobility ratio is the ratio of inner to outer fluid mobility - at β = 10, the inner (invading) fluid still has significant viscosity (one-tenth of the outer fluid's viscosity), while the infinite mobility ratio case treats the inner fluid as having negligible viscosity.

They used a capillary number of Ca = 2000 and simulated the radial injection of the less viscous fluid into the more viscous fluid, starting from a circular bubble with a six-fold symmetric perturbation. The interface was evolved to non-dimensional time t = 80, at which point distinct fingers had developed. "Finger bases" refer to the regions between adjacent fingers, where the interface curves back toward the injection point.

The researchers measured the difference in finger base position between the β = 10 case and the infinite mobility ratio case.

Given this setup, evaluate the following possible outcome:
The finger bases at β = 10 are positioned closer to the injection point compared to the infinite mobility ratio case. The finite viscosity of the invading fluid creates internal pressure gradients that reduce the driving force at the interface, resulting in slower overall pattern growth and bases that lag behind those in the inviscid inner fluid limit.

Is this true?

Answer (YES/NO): NO